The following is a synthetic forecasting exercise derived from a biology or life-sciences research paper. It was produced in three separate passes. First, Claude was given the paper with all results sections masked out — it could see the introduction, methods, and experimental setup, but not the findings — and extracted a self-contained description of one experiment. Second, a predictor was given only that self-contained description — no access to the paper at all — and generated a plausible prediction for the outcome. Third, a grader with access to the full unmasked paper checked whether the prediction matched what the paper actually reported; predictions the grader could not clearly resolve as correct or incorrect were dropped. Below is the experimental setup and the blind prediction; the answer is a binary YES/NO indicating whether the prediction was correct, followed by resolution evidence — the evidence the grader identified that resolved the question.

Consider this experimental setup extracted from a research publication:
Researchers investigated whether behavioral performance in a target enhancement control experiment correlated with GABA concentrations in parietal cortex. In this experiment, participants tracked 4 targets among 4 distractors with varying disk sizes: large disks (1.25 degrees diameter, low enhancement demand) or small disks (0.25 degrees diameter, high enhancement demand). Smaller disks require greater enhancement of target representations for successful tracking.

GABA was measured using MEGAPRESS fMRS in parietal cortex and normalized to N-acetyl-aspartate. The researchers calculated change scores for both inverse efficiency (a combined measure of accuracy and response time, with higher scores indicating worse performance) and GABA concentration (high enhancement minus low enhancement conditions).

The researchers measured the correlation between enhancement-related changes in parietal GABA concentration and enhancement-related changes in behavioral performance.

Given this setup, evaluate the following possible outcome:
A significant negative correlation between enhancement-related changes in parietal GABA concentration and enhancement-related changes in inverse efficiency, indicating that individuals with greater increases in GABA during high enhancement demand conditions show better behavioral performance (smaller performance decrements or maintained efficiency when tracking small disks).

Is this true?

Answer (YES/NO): NO